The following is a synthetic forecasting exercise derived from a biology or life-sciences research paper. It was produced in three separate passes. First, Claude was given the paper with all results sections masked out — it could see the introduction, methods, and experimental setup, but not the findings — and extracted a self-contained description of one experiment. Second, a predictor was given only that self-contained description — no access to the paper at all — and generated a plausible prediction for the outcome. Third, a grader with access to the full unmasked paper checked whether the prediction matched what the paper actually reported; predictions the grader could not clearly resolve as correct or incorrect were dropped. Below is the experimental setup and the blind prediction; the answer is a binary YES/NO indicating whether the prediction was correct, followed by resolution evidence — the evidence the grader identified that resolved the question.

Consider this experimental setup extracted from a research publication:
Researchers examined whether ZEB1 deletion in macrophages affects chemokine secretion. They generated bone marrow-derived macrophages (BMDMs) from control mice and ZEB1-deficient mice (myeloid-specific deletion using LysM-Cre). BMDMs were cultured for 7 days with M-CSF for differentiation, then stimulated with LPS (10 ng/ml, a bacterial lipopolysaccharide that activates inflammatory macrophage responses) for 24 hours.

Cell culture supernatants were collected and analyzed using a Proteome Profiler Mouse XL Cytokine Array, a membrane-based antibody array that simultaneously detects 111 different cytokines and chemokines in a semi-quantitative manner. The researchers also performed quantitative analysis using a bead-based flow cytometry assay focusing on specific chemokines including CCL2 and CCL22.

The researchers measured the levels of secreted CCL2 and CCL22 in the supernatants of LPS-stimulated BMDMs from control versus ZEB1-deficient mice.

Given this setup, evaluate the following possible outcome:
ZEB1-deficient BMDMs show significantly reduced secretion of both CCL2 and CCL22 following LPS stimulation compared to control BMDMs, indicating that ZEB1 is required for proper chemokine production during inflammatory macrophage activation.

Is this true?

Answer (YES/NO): YES